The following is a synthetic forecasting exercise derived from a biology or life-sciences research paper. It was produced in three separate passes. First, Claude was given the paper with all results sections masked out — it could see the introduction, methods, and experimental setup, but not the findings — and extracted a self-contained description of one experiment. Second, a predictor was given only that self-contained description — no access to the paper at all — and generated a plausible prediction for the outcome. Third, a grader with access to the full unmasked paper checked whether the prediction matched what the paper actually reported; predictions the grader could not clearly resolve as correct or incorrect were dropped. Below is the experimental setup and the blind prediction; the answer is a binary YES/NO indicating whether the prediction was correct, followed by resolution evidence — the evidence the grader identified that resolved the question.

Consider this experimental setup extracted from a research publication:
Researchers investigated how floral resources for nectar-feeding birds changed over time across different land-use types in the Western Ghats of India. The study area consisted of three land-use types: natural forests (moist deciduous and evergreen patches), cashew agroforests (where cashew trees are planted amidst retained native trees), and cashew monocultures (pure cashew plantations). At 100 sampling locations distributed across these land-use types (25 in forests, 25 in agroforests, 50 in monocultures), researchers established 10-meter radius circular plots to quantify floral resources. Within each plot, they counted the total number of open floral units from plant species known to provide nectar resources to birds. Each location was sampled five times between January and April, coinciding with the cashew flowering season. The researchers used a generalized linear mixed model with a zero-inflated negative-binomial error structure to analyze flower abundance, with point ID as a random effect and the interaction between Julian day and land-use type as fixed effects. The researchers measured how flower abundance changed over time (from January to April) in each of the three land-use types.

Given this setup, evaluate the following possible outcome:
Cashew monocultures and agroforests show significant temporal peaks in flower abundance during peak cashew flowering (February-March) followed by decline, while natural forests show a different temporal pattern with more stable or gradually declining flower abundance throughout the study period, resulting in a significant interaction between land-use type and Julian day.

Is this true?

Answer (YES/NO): NO